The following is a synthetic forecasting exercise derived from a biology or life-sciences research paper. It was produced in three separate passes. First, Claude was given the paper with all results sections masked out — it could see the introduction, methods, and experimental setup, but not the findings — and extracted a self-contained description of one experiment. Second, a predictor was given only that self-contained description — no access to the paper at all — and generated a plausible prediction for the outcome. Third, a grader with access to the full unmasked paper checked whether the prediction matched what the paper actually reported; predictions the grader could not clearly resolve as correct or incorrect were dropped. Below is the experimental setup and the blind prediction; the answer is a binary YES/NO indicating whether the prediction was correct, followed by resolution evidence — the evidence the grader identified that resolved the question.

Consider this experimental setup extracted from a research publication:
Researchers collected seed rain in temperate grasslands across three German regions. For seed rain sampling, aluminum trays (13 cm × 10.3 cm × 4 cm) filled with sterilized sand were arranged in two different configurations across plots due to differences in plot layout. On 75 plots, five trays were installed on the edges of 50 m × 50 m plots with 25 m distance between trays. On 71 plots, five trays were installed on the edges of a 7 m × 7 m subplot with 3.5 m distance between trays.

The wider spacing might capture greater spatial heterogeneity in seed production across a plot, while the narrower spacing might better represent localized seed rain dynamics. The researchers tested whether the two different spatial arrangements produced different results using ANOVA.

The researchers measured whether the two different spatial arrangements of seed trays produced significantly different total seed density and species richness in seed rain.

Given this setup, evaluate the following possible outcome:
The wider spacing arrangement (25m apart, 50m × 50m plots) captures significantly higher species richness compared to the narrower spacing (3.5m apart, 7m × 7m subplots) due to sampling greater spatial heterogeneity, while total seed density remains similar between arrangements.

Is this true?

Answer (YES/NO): NO